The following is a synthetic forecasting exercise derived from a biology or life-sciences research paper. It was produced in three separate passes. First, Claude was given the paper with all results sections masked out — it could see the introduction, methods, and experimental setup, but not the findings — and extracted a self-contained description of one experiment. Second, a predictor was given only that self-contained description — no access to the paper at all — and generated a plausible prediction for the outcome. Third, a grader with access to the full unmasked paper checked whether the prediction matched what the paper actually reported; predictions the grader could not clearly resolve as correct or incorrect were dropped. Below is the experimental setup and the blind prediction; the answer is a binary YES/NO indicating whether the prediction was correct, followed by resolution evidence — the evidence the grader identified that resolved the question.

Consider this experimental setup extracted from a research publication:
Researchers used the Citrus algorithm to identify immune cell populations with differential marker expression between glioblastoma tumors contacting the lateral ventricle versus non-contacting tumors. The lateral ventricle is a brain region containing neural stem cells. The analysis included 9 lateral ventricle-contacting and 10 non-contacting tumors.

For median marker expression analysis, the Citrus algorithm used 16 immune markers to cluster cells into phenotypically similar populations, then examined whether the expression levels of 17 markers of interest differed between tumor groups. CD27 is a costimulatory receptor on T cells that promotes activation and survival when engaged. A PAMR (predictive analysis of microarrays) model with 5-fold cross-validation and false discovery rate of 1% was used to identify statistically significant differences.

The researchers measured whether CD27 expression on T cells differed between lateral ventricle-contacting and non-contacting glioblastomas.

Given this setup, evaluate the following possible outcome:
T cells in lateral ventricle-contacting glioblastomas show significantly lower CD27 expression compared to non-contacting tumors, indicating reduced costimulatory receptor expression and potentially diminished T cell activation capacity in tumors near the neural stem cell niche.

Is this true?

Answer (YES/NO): NO